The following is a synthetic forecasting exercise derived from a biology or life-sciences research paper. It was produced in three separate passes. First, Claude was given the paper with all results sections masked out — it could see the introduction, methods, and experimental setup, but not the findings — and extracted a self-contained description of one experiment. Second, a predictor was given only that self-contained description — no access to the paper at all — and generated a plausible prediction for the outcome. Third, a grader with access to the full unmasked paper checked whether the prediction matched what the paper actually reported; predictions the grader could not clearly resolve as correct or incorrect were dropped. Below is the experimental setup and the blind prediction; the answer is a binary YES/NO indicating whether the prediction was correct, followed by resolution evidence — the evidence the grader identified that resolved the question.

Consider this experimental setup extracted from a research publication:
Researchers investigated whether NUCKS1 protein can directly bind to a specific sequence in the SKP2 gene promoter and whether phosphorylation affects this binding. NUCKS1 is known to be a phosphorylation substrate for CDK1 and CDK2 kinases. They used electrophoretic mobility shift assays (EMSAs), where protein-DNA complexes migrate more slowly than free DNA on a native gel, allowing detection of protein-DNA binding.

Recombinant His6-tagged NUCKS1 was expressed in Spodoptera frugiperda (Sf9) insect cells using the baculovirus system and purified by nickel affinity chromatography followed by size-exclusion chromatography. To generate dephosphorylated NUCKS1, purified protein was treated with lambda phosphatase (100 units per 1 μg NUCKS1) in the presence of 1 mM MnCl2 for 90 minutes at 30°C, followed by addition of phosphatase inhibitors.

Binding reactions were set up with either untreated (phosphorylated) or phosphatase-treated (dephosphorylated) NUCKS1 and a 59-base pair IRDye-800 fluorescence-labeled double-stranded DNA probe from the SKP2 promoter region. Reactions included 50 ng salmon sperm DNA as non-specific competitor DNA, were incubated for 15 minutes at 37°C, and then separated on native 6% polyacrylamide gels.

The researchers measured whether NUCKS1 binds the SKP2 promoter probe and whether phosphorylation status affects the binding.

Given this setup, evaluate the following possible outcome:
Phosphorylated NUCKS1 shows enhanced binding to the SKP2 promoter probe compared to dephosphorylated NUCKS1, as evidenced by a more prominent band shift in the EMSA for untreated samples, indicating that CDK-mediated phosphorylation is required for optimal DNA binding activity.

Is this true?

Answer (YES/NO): NO